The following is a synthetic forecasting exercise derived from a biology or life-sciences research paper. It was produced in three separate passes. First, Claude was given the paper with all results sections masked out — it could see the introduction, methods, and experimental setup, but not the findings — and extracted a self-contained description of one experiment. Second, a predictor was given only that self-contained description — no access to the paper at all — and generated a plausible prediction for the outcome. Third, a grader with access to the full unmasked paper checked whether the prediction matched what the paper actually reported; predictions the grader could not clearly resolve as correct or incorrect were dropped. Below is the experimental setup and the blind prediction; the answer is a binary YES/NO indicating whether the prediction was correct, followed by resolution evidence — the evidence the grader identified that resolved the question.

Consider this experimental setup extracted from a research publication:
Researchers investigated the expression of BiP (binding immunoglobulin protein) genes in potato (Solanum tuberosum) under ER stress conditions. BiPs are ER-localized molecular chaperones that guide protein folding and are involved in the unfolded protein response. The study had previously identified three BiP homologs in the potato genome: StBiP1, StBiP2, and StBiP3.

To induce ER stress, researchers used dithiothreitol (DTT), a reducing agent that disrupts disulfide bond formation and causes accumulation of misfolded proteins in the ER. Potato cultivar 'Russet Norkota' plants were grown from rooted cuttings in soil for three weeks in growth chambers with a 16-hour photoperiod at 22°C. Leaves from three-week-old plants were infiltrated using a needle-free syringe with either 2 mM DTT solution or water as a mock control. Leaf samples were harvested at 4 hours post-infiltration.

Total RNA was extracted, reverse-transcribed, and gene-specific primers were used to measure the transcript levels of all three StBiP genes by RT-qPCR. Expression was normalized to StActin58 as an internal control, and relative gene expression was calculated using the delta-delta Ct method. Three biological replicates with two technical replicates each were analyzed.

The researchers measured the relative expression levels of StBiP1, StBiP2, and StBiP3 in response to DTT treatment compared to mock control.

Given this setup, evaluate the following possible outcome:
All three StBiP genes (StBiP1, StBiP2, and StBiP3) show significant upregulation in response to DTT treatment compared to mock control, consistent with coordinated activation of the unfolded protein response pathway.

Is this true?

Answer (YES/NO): NO